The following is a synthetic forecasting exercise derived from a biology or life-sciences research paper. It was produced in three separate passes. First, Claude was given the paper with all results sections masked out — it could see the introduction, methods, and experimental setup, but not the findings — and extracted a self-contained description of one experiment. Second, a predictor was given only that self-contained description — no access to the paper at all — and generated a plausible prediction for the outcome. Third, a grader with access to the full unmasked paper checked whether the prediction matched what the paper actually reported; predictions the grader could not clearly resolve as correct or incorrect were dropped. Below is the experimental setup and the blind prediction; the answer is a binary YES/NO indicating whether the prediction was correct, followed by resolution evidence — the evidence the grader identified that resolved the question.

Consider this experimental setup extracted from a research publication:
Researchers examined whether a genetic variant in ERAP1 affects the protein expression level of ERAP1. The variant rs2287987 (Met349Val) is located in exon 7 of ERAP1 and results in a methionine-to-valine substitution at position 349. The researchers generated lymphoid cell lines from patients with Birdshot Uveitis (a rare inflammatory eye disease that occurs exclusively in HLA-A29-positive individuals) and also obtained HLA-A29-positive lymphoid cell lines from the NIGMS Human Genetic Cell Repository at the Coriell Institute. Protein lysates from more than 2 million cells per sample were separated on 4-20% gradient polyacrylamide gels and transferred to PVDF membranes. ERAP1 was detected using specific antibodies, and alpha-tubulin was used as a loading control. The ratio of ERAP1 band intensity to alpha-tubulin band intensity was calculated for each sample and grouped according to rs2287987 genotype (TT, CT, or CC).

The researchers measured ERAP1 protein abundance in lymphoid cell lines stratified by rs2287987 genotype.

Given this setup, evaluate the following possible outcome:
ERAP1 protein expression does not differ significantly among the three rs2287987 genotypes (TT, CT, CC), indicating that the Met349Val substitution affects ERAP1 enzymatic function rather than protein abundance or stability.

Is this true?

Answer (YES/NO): NO